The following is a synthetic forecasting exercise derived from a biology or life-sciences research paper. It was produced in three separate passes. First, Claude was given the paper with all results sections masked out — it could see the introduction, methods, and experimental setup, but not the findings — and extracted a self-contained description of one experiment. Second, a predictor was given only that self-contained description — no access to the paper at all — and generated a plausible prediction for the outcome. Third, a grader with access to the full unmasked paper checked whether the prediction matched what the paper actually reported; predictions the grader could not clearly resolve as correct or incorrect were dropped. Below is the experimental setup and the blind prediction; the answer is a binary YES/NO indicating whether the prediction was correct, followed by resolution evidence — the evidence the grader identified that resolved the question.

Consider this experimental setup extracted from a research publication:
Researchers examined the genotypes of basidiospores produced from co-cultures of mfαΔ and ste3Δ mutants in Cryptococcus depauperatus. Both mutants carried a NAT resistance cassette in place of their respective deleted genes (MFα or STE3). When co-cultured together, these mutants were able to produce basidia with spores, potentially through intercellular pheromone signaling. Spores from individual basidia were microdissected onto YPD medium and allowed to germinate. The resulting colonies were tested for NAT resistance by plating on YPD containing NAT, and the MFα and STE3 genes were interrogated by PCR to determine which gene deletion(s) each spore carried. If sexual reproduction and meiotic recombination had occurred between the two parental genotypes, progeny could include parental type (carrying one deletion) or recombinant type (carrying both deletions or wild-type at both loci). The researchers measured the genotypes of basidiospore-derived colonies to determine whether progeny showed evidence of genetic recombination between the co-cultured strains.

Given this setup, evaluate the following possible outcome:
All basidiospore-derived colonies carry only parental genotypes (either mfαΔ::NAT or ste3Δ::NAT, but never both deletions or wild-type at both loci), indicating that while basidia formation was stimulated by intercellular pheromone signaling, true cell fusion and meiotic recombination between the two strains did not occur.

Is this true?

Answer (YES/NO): NO